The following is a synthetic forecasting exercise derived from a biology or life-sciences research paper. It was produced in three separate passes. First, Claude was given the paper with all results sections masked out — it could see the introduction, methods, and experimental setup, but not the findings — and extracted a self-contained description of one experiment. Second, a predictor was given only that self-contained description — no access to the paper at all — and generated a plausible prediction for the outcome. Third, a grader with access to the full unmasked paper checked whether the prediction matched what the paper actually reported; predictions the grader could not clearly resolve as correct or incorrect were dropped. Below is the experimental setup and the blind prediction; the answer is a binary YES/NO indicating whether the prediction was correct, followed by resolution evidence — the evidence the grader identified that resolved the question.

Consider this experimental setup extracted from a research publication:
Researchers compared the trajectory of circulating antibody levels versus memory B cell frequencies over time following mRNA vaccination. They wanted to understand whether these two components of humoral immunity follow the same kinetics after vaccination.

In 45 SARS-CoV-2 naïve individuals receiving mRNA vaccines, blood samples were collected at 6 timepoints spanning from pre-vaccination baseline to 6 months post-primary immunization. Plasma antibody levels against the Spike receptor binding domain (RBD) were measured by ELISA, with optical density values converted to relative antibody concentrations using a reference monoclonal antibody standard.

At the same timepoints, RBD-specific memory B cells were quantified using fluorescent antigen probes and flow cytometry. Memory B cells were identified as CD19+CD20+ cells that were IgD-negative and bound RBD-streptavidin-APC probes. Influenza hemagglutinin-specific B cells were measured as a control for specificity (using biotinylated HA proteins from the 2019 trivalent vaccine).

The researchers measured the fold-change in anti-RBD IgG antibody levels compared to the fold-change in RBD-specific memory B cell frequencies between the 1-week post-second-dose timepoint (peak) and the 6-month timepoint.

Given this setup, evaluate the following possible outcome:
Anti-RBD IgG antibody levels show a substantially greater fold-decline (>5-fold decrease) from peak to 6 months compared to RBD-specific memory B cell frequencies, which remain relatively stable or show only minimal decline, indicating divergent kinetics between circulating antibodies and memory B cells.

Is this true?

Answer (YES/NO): NO